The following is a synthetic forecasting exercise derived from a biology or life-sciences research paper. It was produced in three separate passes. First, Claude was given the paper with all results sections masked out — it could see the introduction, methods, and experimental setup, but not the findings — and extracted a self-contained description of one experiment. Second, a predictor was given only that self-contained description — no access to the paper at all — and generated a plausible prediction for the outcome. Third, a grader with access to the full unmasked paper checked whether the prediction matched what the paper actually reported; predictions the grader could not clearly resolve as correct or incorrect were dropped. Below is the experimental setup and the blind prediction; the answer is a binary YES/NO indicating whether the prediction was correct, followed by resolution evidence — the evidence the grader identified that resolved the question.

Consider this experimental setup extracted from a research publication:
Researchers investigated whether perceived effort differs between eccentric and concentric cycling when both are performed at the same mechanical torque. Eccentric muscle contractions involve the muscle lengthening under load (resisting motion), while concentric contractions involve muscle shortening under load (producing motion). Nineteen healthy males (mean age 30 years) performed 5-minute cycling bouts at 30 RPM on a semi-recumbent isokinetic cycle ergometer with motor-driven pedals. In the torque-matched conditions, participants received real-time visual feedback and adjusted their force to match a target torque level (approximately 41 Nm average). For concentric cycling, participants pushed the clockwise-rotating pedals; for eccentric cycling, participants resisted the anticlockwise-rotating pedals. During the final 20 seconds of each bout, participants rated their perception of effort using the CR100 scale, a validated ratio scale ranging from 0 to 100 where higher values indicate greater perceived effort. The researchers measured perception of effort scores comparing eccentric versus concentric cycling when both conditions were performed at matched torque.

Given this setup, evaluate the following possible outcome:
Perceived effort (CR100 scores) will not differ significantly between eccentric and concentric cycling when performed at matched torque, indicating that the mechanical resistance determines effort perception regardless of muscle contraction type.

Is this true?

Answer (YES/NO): NO